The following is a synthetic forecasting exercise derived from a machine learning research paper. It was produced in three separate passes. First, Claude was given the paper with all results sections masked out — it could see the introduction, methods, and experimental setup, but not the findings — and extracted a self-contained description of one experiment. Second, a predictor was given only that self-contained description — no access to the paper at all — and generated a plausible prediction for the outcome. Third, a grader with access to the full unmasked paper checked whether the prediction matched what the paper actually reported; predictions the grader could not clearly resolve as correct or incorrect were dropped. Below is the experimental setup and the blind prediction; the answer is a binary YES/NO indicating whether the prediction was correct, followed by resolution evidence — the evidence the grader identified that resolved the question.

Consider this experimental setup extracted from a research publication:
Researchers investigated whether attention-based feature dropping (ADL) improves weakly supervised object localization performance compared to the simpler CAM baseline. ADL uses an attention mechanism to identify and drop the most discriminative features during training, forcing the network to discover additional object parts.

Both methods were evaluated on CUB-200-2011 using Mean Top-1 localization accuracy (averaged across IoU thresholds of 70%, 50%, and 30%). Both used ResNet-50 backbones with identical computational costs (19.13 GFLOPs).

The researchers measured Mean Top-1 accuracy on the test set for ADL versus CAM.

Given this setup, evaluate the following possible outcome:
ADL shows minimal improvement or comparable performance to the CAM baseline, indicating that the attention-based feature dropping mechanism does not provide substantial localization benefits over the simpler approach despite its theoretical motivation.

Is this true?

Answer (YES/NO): NO